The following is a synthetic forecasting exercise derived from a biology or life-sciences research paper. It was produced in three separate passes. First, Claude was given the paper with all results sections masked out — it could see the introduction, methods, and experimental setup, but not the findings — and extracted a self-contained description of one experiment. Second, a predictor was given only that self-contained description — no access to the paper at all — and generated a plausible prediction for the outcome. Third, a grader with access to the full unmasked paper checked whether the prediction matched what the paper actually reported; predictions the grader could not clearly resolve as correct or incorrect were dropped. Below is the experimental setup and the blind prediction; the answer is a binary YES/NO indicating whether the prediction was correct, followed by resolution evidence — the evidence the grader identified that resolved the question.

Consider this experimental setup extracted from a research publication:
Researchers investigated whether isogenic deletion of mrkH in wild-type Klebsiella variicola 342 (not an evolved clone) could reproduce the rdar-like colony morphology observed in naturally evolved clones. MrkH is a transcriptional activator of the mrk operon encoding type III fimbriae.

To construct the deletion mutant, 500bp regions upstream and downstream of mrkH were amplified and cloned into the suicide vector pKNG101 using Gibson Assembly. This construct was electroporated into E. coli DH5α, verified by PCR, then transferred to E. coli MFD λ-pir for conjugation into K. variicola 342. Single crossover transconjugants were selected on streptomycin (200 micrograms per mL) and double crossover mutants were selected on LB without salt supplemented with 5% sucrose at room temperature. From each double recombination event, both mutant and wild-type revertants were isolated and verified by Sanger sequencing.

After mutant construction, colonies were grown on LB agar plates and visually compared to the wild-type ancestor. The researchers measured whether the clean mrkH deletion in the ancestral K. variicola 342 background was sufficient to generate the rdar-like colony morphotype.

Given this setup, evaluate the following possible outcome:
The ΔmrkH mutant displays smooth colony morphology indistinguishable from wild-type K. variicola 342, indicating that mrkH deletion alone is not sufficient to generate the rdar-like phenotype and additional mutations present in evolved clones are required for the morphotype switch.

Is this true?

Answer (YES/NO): NO